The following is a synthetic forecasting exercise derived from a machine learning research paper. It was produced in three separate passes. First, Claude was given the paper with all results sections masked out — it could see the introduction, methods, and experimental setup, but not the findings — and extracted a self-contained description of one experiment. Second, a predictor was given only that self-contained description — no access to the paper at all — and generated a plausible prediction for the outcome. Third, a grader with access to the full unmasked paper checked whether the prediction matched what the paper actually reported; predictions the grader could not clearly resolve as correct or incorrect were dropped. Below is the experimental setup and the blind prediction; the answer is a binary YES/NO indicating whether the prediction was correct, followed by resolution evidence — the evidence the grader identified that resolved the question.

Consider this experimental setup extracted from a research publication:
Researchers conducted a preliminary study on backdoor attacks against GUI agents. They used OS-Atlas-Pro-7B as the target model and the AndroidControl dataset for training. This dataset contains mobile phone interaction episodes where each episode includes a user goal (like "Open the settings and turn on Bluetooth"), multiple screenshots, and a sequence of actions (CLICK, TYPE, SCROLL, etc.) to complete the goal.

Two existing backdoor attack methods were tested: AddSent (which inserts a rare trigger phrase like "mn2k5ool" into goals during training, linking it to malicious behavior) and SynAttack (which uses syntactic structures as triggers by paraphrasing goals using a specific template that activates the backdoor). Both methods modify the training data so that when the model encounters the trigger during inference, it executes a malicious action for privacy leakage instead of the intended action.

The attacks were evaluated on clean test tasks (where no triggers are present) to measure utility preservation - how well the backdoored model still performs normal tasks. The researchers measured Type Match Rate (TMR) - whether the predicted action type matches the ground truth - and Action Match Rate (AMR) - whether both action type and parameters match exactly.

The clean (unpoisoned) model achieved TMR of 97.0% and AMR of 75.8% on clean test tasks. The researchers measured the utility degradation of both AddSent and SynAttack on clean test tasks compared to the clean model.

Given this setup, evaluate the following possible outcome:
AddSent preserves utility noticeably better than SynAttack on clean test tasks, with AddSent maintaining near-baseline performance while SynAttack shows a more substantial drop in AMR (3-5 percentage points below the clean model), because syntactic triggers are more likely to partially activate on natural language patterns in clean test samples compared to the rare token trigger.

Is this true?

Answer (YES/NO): NO